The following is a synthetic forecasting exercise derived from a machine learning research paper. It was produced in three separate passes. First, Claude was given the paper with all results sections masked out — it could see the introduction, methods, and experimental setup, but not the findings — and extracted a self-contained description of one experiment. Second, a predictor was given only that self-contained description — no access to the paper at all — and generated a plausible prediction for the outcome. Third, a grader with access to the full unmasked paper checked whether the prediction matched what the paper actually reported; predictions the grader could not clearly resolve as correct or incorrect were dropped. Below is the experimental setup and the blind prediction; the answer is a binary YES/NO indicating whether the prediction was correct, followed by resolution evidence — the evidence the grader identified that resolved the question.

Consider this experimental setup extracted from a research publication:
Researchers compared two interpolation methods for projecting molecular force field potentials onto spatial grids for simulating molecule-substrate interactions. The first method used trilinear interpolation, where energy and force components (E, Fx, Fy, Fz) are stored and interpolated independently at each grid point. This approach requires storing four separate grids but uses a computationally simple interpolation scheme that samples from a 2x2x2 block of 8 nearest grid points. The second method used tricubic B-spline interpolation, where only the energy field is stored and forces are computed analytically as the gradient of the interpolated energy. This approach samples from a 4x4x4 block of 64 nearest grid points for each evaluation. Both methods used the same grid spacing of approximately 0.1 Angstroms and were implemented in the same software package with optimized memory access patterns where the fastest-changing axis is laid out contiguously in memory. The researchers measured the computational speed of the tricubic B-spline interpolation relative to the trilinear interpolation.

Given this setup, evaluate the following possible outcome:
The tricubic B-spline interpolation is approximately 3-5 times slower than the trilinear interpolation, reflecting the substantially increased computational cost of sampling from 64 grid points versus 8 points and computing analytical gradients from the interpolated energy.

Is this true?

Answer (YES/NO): NO